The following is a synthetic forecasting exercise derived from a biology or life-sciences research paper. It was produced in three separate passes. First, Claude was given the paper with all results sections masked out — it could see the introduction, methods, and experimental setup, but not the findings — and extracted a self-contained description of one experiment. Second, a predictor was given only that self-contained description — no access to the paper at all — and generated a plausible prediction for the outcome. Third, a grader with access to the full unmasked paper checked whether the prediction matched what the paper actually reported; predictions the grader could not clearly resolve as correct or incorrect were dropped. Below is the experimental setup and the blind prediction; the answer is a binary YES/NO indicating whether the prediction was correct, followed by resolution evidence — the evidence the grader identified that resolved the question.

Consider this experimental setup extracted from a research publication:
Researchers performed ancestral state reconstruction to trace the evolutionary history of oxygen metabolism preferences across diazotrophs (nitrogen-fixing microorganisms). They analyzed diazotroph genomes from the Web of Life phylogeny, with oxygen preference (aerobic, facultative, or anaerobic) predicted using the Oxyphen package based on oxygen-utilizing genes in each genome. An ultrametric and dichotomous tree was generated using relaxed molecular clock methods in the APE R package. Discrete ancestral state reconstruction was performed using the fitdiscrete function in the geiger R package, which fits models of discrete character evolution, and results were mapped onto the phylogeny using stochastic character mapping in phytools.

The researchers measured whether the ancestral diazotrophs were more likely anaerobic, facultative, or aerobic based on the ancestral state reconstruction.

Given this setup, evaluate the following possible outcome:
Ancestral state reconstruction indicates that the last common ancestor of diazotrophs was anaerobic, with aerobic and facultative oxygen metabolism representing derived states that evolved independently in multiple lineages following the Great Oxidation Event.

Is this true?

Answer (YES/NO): YES